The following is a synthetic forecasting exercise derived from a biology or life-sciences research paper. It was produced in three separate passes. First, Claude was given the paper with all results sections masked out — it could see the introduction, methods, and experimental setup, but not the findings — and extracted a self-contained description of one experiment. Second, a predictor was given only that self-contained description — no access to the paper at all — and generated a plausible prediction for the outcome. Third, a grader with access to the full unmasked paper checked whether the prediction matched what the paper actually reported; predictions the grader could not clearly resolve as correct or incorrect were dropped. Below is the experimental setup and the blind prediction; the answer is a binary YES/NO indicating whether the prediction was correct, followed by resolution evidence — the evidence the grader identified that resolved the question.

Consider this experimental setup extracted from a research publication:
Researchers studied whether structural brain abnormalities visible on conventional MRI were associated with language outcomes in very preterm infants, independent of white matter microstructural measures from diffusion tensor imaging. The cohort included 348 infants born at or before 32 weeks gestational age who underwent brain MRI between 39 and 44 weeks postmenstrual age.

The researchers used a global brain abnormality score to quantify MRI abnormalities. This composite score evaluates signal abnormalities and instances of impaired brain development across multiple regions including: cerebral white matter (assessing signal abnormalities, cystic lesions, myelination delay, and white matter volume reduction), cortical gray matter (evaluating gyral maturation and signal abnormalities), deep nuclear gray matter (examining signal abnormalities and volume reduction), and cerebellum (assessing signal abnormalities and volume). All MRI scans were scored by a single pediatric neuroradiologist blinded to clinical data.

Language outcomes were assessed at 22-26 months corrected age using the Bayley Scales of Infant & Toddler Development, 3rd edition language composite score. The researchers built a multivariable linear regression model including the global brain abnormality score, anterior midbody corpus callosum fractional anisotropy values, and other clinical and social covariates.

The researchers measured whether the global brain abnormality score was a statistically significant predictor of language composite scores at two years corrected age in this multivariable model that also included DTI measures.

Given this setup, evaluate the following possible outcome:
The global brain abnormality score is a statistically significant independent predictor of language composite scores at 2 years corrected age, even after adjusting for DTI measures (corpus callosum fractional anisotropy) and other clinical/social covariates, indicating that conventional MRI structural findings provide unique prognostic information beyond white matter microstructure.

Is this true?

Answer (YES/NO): YES